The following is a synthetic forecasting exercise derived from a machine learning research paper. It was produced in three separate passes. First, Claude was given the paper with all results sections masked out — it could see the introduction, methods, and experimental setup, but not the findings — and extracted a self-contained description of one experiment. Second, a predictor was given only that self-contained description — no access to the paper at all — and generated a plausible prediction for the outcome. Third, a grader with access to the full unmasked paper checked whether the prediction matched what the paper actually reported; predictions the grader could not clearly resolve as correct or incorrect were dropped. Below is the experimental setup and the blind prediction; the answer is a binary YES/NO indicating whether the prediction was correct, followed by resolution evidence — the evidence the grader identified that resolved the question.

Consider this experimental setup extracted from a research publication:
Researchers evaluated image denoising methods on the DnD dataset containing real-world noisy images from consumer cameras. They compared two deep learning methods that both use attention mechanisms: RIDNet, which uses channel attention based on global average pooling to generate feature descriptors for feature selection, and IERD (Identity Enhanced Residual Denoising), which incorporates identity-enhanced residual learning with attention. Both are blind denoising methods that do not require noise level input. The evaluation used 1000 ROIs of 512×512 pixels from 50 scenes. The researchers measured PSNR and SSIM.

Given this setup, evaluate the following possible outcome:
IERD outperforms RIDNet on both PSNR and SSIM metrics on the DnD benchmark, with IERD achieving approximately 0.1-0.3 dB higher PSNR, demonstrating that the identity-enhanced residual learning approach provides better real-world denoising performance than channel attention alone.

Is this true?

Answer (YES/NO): NO